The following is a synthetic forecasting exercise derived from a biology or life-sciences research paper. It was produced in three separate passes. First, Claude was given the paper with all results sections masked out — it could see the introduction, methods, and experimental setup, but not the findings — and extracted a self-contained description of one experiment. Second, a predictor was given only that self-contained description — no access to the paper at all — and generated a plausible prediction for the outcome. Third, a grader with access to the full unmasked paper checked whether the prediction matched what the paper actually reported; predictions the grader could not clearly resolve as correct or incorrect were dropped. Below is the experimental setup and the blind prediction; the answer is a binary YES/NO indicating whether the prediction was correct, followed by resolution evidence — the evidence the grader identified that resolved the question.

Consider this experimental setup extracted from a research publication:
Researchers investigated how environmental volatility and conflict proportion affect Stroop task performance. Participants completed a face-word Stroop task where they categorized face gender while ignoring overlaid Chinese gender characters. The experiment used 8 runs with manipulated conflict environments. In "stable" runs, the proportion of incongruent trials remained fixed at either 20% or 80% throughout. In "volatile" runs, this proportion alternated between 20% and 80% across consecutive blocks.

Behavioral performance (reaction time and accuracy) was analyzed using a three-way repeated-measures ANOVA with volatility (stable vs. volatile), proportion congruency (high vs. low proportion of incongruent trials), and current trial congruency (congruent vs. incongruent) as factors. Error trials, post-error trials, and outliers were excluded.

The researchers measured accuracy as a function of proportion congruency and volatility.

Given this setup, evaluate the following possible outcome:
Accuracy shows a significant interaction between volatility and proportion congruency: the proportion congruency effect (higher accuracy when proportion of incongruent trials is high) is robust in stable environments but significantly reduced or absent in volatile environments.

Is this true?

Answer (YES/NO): NO